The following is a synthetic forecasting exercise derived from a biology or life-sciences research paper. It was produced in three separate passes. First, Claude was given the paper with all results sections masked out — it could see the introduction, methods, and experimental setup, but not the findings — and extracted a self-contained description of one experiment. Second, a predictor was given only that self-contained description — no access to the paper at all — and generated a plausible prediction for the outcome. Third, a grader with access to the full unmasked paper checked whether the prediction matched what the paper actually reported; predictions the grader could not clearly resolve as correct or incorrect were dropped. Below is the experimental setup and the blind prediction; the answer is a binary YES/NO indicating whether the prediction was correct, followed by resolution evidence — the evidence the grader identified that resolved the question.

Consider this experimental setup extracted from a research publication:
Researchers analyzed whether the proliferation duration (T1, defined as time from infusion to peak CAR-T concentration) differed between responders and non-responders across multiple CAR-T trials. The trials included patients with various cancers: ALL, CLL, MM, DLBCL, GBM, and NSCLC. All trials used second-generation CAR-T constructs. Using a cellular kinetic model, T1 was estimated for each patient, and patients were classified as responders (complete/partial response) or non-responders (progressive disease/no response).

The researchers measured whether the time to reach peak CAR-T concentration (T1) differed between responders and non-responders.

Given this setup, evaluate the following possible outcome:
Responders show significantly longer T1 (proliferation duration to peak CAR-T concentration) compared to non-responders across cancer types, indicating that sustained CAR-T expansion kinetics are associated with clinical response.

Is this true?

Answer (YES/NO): NO